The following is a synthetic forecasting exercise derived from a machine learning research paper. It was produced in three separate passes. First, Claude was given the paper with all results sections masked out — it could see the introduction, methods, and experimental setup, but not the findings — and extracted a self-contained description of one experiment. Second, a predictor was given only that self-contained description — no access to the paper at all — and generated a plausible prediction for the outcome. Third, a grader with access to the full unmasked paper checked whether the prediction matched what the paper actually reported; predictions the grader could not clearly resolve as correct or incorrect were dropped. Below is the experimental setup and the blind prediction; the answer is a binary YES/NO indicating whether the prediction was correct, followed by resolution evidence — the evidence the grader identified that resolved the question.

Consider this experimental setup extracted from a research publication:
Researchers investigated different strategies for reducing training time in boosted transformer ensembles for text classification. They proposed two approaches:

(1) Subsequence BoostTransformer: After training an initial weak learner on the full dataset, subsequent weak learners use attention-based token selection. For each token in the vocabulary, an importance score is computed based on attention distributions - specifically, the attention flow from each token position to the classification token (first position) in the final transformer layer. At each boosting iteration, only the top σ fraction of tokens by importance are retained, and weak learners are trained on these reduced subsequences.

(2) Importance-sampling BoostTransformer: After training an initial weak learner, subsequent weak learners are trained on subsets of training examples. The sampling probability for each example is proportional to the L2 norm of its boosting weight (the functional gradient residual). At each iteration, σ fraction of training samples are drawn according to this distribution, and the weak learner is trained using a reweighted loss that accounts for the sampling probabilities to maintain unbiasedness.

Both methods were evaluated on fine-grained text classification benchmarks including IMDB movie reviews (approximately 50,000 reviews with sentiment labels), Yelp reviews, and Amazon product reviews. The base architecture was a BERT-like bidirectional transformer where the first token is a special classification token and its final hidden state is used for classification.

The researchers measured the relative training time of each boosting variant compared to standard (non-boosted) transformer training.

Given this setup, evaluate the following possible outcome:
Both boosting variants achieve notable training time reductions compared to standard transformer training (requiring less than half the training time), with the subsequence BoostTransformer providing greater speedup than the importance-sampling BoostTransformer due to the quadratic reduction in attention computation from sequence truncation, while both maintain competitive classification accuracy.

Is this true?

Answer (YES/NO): NO